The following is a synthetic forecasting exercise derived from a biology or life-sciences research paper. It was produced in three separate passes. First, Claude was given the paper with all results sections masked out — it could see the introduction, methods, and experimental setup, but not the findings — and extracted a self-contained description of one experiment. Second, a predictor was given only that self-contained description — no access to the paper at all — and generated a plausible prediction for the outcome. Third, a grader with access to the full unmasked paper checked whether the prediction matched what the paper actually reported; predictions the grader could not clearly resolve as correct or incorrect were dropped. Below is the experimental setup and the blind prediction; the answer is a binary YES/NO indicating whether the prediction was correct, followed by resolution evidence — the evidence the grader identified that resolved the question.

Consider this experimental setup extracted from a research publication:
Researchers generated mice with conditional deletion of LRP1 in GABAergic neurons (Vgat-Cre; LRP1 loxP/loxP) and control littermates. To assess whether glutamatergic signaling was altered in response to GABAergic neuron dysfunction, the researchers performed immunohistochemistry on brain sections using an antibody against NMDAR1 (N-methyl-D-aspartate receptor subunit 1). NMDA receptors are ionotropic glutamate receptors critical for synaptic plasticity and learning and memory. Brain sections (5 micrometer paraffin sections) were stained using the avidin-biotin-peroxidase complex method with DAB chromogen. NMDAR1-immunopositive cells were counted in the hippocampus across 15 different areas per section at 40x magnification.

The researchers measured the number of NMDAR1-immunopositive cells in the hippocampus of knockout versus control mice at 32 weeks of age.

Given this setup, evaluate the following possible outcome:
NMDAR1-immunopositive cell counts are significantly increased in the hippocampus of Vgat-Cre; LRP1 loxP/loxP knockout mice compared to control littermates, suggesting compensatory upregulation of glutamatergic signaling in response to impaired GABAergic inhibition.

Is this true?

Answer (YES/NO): YES